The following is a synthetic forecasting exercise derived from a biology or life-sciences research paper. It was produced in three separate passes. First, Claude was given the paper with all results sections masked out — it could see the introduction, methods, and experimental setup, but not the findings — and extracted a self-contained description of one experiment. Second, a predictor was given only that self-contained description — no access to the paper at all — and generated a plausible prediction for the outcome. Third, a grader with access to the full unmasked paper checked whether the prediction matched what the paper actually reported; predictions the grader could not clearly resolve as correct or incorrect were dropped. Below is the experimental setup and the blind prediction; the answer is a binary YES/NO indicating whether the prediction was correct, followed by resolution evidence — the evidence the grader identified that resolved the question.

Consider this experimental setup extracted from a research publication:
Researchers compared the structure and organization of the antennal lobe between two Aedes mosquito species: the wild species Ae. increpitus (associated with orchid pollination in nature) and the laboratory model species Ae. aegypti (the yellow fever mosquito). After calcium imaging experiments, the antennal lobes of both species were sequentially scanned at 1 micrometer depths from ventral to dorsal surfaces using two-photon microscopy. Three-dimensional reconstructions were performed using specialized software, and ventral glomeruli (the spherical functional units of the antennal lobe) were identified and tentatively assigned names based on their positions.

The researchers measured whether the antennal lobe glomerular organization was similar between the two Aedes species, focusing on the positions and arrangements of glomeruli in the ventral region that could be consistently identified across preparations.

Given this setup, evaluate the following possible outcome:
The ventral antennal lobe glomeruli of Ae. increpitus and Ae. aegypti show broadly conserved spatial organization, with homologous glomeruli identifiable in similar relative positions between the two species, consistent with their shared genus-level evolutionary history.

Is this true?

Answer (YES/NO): YES